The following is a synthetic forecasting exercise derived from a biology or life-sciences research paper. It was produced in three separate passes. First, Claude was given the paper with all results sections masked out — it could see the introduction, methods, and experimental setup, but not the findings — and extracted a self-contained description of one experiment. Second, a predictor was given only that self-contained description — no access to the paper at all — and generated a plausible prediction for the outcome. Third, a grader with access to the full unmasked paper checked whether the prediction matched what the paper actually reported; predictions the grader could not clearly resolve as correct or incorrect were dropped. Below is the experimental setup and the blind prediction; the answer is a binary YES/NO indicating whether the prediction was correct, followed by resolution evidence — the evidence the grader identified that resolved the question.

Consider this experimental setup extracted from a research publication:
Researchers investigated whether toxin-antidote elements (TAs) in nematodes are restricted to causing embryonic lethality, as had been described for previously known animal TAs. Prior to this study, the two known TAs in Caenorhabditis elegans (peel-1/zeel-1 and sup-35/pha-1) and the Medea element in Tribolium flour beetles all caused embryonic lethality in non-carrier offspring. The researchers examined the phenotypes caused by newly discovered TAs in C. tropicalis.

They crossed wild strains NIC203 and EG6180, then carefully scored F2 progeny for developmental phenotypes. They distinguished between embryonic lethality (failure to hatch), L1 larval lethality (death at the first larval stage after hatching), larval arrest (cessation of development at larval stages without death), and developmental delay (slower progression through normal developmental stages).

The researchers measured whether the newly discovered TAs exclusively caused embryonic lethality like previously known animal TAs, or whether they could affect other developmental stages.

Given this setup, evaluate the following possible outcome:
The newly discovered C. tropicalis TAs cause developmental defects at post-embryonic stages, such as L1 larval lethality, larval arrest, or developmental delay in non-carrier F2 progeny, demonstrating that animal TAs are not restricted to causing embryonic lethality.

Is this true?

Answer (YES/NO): YES